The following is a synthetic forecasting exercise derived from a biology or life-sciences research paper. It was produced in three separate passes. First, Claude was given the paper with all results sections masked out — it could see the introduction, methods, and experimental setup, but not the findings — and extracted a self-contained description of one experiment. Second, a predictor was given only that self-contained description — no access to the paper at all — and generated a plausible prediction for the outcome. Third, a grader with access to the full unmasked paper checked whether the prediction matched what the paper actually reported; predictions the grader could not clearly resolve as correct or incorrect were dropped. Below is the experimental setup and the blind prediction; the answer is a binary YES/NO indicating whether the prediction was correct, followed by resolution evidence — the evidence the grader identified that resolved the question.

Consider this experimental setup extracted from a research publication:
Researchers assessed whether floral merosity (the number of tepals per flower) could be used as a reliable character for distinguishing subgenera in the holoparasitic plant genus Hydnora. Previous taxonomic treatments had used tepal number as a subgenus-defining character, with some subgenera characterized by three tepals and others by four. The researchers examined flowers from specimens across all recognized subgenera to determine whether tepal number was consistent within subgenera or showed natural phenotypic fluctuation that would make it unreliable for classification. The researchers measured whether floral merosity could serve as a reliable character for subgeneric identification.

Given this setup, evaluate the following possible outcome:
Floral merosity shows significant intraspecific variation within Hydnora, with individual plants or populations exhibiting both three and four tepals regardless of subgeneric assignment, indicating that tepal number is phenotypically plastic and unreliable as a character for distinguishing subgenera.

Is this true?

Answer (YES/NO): YES